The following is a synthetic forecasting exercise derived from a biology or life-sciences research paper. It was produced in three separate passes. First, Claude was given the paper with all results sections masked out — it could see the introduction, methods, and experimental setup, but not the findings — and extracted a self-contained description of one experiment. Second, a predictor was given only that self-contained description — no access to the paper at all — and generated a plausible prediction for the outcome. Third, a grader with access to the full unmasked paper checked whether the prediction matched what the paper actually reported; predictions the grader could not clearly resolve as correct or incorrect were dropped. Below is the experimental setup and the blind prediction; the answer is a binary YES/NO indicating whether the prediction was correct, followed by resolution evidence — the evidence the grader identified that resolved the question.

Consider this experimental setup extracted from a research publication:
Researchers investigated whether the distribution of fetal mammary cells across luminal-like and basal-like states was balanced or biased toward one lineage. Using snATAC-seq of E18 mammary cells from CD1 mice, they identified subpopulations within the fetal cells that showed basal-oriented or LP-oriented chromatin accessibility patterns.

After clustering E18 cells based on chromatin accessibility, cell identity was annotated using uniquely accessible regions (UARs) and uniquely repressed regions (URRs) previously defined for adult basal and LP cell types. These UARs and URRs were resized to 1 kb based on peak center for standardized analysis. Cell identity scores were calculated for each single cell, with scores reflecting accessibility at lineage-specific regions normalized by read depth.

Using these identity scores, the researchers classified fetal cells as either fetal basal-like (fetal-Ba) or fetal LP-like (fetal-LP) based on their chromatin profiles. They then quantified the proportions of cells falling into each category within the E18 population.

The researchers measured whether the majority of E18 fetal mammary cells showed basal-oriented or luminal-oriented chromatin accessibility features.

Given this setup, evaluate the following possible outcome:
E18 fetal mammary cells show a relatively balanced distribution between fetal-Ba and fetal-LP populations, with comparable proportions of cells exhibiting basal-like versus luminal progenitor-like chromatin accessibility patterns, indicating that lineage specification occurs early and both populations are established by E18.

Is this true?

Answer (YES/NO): NO